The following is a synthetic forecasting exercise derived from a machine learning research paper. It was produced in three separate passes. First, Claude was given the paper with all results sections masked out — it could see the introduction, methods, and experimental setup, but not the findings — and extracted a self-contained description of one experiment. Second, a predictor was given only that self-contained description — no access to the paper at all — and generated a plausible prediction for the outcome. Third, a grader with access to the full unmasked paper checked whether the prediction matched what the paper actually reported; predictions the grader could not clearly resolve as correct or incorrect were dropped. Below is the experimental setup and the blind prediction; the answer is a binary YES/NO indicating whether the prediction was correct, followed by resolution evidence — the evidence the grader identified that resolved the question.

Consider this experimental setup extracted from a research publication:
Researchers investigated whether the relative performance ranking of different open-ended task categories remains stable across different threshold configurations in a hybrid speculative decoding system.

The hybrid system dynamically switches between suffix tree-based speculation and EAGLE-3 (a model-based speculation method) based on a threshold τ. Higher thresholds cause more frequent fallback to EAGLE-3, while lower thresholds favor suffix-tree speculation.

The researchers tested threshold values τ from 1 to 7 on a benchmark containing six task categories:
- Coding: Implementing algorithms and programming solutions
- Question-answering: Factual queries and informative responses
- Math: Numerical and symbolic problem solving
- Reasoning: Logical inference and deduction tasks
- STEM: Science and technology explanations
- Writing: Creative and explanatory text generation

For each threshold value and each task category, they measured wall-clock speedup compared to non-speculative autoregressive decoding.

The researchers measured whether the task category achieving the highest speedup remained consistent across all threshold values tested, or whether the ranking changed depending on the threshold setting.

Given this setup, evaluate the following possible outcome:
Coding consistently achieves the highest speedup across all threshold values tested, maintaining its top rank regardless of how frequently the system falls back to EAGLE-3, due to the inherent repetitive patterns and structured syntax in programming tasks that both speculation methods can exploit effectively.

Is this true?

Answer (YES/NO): YES